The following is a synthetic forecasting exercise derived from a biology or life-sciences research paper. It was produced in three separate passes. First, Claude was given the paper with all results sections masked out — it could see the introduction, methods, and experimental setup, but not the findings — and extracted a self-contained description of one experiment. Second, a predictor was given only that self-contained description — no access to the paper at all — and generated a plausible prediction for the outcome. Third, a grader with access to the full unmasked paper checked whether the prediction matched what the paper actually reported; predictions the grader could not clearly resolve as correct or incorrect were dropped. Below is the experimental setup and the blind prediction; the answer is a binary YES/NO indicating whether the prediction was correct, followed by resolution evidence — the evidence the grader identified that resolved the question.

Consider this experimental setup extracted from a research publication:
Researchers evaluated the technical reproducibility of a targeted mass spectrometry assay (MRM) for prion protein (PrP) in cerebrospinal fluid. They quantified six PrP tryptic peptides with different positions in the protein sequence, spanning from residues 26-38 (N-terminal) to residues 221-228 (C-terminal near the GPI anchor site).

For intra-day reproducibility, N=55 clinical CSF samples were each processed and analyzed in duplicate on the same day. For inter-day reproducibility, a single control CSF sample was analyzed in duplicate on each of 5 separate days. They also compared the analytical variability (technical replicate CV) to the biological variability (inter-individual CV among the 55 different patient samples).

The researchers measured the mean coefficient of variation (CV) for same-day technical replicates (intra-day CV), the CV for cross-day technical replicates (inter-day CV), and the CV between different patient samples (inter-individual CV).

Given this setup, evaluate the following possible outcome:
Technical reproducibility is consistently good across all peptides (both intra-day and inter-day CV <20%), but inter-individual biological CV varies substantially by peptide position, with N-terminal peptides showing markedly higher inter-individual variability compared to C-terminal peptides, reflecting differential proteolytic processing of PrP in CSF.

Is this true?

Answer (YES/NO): NO